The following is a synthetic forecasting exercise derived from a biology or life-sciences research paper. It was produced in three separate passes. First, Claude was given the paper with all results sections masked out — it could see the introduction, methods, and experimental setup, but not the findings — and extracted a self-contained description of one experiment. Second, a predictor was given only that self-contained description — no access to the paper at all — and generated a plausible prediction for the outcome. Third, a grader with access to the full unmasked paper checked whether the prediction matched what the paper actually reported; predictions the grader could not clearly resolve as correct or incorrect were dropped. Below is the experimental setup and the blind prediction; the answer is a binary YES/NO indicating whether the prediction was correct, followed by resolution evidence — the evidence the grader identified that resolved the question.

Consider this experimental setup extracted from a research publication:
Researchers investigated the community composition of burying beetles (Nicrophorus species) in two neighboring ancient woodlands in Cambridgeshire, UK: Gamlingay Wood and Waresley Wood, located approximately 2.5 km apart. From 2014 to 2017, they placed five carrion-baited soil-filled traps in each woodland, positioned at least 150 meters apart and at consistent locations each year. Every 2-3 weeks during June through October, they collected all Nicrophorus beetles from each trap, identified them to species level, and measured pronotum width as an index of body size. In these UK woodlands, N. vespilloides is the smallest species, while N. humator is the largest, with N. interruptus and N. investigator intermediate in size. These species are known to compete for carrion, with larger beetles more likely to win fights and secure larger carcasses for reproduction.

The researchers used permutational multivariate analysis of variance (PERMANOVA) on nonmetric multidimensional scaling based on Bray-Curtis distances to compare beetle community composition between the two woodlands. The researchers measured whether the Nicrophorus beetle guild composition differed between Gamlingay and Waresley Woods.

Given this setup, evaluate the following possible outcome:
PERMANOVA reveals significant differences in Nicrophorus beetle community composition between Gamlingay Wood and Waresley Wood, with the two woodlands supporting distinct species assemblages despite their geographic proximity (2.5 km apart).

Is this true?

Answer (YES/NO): YES